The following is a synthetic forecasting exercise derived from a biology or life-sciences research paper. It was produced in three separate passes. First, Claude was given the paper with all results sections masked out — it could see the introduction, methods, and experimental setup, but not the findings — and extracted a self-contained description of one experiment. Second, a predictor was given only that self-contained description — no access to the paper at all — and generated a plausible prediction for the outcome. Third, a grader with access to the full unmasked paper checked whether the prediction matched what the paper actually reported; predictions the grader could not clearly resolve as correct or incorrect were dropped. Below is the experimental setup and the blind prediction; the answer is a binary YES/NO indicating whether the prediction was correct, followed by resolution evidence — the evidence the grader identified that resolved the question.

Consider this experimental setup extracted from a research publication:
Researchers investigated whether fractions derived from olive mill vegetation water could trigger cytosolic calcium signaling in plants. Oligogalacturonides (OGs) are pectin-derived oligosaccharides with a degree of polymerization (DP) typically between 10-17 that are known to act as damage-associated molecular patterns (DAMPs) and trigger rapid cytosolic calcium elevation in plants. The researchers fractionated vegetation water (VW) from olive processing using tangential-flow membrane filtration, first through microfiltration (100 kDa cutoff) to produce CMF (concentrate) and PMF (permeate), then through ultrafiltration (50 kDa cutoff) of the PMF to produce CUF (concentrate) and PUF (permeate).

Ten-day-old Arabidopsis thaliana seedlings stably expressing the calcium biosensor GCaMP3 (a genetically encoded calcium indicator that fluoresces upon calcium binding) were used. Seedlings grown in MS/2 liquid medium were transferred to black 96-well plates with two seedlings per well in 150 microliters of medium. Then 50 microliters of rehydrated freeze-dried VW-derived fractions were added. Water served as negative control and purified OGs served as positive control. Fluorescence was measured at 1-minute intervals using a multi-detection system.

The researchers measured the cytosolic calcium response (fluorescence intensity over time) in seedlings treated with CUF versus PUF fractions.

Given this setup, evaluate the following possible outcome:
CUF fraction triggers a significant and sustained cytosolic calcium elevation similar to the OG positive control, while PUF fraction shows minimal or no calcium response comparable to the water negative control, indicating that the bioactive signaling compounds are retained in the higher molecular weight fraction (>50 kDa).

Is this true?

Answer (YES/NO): NO